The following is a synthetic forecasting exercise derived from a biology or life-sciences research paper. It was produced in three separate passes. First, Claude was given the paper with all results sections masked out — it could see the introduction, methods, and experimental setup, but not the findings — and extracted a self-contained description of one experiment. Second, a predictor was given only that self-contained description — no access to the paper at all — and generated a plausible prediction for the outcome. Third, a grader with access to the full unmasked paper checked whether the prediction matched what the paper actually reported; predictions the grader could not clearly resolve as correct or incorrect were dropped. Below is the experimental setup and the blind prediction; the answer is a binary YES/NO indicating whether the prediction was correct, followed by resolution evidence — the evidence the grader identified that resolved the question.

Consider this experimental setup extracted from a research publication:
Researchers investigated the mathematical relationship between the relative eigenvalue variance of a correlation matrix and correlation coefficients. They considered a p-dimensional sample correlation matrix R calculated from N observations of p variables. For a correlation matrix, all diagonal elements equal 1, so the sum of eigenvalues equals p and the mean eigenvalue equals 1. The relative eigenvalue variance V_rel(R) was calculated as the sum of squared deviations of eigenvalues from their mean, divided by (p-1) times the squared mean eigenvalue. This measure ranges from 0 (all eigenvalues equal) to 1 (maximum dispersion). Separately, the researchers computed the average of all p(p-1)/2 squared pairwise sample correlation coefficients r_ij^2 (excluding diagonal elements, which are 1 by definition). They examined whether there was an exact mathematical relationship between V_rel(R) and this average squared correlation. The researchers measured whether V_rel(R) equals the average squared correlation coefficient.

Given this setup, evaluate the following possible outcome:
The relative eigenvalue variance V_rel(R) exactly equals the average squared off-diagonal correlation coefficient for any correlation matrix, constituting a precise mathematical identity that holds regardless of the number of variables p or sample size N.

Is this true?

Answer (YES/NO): YES